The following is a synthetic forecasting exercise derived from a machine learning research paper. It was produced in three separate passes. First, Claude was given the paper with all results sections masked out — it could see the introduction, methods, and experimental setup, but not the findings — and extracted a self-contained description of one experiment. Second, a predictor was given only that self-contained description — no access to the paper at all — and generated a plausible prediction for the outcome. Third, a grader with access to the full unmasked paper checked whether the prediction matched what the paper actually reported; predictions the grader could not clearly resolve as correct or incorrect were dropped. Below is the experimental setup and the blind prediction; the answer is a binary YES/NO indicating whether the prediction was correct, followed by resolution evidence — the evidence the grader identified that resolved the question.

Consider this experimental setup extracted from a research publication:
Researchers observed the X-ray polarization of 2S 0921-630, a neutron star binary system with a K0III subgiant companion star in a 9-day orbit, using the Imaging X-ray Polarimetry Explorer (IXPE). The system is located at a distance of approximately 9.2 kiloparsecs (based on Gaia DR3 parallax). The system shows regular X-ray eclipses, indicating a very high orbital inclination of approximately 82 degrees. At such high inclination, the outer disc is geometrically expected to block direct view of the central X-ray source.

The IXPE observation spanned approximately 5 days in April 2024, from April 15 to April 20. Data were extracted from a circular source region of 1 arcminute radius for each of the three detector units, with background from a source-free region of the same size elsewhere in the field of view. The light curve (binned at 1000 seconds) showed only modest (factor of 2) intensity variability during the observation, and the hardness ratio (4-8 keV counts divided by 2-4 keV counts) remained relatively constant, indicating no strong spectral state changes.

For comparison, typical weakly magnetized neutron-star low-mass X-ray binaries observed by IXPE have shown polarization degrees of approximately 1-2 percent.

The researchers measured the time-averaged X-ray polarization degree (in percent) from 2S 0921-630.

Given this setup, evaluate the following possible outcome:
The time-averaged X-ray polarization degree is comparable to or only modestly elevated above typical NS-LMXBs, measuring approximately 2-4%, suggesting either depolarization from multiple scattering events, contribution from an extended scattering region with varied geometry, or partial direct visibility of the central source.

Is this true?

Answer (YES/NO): NO